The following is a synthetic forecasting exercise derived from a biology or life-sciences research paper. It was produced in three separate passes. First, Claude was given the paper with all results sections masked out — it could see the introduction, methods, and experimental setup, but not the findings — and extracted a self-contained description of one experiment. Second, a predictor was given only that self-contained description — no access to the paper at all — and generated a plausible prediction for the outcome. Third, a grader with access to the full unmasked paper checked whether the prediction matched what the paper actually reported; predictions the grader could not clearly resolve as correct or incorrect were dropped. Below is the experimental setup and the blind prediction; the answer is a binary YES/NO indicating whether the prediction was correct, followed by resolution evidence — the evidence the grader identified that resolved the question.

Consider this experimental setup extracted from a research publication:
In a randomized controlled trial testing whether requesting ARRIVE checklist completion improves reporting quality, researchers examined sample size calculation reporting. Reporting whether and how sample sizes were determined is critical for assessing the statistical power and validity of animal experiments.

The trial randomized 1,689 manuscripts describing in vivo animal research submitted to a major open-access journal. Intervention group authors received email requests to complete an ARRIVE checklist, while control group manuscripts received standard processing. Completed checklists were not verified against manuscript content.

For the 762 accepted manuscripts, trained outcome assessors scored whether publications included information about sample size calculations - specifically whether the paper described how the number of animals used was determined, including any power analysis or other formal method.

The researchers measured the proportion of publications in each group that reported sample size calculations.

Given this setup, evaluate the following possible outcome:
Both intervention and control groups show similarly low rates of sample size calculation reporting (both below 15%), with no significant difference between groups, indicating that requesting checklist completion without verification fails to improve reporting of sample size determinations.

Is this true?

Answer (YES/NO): NO